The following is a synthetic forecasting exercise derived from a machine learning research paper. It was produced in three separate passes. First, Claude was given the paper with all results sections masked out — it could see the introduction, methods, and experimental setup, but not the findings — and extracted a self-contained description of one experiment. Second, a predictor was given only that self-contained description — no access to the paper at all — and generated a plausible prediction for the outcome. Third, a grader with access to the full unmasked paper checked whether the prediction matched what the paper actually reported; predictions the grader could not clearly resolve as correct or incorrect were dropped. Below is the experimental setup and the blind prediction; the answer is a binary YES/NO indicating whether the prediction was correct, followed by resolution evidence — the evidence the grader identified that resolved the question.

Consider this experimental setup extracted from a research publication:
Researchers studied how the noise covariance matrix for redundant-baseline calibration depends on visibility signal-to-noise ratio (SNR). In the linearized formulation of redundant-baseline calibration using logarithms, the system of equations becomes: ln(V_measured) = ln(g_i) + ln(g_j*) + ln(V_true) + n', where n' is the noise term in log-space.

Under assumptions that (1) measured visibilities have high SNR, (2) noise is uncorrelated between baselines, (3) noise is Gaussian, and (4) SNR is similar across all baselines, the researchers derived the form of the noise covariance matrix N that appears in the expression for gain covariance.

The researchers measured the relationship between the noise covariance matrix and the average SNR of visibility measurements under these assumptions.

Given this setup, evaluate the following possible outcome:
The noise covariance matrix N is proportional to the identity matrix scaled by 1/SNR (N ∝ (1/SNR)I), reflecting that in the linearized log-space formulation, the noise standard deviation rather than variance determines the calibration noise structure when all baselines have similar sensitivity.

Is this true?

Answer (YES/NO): NO